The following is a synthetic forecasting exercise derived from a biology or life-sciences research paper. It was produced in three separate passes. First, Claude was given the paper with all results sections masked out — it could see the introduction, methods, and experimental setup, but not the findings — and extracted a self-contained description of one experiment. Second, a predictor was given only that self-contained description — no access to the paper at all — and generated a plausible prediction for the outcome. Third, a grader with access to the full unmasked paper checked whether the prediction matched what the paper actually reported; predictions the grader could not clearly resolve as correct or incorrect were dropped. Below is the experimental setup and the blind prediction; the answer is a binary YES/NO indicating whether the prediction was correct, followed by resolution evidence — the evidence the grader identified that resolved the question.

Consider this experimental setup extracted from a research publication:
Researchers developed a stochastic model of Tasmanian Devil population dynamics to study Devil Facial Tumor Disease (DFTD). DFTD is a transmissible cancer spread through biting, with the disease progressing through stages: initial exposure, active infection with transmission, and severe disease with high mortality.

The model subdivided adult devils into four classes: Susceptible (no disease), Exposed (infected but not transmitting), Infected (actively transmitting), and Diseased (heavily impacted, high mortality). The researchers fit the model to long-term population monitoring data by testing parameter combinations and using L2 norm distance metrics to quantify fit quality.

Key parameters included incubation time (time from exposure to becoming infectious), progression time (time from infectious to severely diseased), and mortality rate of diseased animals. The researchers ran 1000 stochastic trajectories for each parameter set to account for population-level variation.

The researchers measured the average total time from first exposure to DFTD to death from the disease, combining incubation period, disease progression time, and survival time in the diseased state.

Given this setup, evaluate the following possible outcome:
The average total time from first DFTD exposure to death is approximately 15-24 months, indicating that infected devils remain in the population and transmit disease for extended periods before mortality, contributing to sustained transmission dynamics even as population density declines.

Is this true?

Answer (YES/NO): YES